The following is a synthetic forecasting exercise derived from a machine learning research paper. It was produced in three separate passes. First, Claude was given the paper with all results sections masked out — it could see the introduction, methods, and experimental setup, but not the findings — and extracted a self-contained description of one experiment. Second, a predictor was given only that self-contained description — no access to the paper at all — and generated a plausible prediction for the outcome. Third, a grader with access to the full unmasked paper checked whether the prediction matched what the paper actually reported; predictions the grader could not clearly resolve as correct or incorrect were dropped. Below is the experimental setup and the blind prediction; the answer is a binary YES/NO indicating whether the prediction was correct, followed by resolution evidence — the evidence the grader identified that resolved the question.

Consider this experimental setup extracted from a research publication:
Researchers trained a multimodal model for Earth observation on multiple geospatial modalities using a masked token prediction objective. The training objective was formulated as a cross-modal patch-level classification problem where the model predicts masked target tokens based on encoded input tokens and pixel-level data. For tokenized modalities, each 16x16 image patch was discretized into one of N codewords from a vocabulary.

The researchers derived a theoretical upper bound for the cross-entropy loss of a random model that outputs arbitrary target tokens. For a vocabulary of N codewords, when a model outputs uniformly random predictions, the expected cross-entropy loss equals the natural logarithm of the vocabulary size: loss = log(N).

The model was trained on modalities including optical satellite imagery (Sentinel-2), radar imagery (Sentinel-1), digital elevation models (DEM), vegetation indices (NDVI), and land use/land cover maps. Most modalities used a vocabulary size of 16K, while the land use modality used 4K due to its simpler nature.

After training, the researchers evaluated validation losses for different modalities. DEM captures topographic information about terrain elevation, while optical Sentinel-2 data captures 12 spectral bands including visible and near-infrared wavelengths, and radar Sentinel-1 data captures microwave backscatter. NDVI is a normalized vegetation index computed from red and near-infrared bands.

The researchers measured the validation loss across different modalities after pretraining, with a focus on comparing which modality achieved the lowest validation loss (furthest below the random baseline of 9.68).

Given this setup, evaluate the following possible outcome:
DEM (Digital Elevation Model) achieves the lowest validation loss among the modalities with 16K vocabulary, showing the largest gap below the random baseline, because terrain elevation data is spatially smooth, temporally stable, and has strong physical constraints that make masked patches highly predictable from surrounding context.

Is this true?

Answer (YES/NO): YES